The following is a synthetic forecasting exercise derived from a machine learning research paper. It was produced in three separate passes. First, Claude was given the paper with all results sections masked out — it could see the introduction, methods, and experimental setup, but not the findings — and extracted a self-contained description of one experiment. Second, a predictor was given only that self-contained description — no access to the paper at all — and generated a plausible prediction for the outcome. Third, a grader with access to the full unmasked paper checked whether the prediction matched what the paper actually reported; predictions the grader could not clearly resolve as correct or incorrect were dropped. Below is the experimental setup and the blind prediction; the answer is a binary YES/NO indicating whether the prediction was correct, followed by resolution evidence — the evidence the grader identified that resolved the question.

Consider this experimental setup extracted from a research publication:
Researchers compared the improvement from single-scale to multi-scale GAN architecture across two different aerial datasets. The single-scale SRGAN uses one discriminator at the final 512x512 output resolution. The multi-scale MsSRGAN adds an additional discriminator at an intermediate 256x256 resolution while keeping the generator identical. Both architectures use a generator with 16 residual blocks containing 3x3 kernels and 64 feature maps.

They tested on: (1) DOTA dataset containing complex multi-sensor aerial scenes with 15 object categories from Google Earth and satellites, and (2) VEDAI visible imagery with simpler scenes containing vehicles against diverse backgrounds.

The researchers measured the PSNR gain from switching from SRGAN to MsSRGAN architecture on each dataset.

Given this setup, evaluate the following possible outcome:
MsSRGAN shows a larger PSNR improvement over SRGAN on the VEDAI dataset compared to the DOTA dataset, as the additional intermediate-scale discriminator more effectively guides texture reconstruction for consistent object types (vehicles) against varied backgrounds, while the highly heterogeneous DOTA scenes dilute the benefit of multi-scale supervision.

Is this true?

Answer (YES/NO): NO